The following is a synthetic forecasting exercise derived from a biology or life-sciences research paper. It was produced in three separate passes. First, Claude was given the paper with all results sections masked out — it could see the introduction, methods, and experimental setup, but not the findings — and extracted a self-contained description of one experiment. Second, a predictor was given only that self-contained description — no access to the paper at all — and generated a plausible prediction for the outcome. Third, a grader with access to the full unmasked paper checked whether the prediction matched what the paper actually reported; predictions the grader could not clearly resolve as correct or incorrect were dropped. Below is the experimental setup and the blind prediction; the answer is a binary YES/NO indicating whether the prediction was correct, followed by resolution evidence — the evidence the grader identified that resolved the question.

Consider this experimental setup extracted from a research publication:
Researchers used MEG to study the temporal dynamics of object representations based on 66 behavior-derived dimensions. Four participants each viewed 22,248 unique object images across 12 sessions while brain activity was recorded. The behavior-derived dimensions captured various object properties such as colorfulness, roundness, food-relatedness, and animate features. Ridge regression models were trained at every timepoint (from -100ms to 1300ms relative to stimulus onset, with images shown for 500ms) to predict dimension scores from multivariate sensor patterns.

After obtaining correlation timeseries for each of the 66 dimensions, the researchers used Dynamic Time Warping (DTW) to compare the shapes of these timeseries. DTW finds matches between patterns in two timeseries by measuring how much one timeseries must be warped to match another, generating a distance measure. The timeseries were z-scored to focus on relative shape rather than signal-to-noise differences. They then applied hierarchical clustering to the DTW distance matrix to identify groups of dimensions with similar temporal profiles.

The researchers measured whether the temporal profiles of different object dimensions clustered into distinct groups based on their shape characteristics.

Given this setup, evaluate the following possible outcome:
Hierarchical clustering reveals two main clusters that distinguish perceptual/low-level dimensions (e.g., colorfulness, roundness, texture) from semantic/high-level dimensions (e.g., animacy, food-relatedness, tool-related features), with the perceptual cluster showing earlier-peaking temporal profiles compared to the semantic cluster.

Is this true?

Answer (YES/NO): NO